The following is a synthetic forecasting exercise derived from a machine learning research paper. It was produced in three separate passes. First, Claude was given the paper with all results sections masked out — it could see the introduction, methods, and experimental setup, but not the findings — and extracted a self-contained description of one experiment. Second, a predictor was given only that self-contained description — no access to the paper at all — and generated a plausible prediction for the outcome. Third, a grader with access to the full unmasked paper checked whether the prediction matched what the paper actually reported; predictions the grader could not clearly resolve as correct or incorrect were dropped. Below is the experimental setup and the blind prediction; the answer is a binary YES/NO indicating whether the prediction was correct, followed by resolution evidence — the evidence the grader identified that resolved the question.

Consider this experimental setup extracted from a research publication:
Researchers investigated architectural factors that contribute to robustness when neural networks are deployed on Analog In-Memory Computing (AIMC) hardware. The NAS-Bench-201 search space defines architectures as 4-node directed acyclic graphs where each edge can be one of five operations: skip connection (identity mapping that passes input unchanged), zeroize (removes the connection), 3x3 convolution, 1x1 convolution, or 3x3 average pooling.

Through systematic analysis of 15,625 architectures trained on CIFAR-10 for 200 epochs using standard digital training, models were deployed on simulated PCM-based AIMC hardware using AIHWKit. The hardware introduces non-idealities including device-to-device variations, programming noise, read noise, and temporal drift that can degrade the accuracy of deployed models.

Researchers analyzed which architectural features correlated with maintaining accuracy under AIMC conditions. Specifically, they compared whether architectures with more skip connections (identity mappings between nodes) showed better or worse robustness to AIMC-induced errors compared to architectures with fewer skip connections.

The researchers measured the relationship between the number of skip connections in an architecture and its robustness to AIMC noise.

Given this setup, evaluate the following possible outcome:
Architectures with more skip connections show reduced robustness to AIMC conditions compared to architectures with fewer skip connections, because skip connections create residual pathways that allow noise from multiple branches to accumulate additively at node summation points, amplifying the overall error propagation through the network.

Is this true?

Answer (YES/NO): NO